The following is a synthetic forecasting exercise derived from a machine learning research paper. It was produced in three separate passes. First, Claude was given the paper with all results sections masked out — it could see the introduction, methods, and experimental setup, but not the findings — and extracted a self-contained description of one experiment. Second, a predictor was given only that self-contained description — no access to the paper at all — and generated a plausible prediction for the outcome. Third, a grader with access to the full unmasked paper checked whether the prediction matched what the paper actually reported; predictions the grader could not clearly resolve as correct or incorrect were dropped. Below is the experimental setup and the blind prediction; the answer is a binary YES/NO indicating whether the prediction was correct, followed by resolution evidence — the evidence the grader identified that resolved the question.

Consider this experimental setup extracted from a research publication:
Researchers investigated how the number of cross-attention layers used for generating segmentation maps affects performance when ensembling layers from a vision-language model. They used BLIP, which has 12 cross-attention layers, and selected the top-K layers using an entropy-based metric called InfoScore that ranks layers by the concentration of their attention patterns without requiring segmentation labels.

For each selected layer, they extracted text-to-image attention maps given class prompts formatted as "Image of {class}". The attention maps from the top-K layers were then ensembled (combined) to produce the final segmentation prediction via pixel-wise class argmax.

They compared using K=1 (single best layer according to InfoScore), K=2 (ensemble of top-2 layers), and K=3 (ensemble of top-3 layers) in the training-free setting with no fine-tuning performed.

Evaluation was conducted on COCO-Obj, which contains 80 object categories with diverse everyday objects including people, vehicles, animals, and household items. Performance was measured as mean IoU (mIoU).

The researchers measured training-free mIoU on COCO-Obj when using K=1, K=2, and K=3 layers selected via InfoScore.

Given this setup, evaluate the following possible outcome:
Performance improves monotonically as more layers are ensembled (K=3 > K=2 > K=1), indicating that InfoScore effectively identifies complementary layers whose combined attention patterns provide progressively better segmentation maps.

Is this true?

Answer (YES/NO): NO